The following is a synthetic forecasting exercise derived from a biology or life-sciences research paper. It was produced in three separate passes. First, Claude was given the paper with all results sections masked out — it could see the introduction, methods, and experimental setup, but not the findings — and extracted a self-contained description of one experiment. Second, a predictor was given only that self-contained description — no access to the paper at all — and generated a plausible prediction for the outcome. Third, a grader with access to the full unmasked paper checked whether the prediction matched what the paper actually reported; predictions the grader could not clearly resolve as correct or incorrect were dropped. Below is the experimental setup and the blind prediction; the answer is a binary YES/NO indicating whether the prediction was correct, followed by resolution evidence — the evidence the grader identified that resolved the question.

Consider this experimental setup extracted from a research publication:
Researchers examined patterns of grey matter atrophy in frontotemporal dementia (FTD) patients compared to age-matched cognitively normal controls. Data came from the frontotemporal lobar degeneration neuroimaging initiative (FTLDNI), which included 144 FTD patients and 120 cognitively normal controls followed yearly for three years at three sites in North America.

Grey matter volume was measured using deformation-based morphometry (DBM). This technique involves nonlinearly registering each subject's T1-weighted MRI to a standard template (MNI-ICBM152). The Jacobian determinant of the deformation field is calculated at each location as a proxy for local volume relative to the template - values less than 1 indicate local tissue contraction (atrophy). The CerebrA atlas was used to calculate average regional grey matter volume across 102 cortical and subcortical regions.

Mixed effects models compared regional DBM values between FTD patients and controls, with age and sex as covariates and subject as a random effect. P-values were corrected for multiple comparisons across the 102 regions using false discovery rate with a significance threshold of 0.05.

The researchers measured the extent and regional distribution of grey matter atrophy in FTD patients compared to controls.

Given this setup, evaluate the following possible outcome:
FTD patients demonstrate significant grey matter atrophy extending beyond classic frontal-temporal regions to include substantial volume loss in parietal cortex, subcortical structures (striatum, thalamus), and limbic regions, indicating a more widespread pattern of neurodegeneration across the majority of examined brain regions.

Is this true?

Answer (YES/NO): NO